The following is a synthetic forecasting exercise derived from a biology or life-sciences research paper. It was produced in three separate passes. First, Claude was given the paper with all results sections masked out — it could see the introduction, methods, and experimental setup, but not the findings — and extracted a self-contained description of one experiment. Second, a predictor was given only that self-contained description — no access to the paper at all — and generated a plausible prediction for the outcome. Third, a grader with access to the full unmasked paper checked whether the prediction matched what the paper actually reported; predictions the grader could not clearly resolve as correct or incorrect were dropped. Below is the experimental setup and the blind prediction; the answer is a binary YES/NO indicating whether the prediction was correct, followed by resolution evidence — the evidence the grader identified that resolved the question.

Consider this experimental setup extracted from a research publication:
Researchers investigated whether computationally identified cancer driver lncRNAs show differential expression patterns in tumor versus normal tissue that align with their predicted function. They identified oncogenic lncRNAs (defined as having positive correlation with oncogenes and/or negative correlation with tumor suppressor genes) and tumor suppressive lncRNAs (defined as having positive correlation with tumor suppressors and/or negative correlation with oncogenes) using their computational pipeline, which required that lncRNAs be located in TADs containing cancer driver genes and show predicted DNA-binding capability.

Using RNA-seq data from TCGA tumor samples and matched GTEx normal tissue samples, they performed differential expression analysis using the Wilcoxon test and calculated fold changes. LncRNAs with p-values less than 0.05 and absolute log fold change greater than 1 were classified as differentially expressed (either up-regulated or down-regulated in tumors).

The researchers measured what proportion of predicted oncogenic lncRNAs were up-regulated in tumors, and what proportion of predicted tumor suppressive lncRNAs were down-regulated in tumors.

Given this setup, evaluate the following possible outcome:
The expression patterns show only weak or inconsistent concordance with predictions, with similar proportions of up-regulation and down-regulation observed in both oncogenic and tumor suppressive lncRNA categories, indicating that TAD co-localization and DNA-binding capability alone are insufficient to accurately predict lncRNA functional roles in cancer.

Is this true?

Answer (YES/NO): NO